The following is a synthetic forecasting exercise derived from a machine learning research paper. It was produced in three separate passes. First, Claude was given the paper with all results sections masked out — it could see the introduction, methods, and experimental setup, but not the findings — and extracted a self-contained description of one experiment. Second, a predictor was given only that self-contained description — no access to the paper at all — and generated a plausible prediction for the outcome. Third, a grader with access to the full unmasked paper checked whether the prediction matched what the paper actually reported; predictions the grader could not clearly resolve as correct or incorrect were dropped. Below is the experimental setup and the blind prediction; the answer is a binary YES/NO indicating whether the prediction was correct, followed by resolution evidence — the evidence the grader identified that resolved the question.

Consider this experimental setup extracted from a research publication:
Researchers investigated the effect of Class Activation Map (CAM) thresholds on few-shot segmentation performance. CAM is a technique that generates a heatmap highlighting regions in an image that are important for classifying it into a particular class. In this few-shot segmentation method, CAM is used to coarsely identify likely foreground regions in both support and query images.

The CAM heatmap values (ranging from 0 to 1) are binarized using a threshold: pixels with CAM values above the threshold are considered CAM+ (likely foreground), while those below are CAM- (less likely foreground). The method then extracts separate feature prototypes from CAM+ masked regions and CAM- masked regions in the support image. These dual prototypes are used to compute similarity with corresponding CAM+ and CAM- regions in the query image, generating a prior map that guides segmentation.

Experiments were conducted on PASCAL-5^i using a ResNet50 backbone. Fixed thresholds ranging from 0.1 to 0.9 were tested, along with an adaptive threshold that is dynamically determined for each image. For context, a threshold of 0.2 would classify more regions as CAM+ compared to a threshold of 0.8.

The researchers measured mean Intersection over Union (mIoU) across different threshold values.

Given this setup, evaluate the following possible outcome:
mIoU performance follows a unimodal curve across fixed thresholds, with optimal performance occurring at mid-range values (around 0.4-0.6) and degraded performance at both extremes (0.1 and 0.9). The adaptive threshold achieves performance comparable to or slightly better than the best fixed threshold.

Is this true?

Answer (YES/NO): NO